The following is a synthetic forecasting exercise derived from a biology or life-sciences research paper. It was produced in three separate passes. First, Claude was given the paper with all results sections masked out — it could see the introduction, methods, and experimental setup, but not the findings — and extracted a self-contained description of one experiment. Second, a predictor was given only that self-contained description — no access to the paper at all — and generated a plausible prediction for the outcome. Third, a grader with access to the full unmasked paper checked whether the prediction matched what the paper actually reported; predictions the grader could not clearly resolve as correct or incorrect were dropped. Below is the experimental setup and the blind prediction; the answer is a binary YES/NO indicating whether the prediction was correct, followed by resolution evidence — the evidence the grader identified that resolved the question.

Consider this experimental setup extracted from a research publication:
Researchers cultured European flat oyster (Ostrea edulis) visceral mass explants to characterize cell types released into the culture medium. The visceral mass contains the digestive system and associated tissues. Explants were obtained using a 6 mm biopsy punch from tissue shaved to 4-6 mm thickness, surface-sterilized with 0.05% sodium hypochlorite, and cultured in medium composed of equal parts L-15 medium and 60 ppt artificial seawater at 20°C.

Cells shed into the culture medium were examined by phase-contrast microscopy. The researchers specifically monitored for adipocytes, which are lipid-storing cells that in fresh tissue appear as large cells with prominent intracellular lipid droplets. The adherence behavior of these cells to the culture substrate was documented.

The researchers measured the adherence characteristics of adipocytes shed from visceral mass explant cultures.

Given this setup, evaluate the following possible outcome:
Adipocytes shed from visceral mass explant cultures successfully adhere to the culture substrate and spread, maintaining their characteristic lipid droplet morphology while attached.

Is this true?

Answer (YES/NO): NO